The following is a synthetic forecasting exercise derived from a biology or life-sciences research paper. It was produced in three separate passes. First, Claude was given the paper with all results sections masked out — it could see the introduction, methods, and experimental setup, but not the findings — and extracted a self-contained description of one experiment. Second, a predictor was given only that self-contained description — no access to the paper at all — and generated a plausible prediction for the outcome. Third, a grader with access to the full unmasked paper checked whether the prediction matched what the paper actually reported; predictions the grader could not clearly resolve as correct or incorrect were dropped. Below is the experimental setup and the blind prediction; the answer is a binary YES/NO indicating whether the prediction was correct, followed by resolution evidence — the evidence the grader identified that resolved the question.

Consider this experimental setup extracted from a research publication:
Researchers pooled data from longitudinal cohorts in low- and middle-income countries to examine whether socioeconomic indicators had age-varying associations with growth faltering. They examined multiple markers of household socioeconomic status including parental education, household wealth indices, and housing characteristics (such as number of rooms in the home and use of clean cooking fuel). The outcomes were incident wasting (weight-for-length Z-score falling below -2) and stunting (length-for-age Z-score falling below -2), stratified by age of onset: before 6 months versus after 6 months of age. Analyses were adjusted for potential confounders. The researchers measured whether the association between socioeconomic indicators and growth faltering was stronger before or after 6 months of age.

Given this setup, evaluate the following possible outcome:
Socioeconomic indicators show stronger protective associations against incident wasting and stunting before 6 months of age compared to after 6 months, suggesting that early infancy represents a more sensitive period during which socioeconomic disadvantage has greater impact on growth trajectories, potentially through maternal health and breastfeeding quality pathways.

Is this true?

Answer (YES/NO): NO